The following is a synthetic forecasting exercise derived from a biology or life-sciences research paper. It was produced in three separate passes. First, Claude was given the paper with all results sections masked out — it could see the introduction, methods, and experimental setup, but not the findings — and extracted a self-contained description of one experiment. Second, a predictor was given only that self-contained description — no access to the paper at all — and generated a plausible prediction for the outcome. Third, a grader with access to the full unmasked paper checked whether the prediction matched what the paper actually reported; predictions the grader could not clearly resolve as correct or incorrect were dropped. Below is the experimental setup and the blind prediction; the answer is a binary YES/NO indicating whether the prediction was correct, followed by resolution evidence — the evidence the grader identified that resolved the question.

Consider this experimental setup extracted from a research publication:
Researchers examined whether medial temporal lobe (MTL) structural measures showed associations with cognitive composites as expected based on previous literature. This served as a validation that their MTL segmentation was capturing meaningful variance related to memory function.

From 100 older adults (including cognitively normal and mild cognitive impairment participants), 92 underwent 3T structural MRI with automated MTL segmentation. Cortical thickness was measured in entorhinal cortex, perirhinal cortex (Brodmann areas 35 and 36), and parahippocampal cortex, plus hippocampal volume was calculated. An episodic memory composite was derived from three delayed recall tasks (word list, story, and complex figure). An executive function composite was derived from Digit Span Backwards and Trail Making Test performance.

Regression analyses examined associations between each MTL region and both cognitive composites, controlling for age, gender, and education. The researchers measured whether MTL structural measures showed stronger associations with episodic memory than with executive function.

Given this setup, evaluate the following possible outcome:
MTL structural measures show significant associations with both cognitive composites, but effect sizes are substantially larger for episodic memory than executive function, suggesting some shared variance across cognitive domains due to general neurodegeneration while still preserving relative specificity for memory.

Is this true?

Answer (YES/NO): NO